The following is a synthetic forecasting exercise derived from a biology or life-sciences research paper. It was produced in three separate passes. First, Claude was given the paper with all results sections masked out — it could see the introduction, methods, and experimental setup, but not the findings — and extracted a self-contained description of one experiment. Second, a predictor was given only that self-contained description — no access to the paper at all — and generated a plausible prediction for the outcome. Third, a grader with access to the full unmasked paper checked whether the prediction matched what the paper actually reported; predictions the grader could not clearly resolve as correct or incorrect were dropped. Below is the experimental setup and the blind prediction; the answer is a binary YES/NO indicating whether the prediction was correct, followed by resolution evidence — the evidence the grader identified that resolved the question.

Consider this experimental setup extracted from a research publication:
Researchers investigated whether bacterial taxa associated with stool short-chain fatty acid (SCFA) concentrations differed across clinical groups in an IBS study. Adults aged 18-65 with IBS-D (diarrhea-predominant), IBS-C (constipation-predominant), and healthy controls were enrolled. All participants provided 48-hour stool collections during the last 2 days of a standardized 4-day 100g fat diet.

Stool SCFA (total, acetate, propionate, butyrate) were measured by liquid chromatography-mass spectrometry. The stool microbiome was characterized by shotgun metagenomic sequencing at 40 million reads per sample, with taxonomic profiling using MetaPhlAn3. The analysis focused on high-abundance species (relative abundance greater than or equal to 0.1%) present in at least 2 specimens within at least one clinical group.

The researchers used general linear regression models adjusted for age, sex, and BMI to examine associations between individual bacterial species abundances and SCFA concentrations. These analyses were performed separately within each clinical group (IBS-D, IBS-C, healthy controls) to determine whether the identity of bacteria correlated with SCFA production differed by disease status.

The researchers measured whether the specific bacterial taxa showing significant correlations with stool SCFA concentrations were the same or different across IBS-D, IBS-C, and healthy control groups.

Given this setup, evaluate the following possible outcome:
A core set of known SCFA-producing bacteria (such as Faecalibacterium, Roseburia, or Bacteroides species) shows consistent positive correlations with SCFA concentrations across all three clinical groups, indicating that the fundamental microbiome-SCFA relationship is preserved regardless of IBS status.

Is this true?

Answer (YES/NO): NO